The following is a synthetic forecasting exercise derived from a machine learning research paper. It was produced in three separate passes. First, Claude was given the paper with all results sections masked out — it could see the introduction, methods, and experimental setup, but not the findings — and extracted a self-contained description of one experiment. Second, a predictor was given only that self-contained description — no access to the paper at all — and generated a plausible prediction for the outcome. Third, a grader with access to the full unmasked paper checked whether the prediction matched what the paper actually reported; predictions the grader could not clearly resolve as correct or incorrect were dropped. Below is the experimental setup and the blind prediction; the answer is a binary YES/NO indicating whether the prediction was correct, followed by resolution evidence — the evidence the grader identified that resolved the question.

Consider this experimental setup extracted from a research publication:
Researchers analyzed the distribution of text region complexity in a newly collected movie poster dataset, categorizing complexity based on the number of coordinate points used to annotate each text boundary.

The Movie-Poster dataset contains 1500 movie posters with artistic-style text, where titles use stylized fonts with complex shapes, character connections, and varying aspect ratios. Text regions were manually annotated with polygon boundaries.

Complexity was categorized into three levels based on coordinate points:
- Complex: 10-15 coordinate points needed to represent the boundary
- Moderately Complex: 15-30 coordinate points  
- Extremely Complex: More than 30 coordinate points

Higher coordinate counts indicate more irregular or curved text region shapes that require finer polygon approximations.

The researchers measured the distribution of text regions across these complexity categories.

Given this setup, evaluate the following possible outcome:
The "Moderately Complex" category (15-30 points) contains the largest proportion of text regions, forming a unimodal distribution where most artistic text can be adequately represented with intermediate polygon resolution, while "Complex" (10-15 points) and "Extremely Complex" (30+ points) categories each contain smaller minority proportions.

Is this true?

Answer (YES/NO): NO